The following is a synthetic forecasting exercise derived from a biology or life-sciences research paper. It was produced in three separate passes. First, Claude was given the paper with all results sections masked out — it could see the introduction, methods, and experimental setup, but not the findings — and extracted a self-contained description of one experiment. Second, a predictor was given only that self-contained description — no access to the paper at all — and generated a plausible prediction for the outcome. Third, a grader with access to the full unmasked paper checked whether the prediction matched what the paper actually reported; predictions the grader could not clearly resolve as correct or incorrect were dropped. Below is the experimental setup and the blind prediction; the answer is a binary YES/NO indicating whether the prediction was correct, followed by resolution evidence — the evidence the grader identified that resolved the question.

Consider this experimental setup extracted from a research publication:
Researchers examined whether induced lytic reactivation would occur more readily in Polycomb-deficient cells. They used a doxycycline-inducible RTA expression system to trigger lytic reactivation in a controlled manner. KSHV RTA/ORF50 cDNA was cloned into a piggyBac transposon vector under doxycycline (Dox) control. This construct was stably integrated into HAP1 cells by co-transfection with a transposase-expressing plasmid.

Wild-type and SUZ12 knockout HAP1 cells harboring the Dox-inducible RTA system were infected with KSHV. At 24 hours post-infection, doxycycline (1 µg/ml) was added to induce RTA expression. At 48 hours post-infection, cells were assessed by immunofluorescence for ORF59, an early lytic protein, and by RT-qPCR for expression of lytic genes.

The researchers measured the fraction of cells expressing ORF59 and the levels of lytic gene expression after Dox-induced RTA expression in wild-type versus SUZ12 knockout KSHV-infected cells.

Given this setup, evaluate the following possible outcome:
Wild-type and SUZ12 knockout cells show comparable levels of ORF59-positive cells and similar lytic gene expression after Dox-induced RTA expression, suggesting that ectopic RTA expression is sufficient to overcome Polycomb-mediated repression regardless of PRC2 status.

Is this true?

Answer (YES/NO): NO